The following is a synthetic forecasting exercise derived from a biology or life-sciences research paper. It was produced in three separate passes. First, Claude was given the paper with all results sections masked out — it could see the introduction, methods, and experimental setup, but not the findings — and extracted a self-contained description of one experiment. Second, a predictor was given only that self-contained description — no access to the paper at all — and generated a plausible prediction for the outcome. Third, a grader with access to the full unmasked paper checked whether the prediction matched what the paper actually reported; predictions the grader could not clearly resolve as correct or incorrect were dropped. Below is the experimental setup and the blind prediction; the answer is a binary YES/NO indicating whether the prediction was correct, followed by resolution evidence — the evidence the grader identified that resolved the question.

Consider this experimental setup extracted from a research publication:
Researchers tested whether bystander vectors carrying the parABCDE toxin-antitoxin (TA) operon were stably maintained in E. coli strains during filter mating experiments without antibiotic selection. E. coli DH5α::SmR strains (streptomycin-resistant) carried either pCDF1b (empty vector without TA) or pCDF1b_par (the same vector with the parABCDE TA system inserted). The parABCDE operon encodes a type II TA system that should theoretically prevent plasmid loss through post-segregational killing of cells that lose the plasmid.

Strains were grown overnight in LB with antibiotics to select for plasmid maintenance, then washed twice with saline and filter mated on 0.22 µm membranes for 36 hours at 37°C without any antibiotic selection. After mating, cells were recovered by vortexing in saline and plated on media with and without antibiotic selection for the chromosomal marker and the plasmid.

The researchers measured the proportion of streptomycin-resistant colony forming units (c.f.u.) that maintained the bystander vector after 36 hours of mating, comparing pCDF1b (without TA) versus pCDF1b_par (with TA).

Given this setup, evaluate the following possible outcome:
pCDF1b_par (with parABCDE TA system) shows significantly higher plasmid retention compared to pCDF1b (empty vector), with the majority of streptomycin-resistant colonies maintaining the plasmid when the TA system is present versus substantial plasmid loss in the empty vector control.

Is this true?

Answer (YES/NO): NO